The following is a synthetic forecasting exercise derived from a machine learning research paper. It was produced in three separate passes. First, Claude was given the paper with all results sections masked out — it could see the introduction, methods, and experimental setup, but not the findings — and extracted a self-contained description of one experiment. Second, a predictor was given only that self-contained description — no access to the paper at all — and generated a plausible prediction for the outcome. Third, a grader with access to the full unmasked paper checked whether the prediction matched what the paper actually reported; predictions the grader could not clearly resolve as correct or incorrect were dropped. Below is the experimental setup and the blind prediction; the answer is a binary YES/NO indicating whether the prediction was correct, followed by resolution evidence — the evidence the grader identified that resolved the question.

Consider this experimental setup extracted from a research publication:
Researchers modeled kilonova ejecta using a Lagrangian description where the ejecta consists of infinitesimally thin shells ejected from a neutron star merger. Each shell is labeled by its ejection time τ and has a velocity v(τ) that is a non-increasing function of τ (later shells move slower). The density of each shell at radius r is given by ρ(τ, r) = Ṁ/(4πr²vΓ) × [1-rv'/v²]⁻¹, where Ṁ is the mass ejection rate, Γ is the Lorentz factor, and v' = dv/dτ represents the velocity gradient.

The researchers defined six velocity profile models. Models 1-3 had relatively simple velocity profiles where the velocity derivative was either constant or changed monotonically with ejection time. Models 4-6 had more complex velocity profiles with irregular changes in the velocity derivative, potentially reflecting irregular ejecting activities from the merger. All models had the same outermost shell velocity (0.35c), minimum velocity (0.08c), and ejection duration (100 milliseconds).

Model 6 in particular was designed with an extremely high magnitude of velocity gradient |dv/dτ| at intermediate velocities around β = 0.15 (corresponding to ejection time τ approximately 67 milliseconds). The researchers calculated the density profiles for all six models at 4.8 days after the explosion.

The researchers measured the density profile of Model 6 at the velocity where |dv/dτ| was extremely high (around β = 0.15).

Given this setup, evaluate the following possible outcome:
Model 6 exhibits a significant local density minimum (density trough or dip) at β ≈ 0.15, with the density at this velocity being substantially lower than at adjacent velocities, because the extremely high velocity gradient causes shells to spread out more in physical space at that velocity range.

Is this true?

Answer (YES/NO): YES